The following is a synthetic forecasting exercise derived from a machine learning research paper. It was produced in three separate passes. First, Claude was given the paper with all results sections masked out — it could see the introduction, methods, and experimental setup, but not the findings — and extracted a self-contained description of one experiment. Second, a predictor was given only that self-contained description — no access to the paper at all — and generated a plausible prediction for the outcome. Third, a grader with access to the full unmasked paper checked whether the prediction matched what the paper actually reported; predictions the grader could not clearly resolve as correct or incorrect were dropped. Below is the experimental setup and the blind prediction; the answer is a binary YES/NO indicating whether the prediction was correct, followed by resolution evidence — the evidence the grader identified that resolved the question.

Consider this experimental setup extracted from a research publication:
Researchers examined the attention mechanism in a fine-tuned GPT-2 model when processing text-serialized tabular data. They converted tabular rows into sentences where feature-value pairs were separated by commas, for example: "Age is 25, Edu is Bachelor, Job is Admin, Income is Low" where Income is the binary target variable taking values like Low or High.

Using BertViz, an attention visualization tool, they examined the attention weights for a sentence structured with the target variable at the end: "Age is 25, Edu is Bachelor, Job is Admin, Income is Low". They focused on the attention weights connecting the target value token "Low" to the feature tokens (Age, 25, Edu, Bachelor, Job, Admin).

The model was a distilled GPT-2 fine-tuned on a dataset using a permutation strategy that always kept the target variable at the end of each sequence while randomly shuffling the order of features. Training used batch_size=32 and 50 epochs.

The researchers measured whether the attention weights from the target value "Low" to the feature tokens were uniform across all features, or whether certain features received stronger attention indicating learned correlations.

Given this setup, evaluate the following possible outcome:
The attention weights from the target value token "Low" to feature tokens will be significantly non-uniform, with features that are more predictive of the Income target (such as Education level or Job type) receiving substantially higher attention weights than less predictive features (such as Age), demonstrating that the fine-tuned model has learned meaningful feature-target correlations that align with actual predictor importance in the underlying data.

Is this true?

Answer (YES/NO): NO